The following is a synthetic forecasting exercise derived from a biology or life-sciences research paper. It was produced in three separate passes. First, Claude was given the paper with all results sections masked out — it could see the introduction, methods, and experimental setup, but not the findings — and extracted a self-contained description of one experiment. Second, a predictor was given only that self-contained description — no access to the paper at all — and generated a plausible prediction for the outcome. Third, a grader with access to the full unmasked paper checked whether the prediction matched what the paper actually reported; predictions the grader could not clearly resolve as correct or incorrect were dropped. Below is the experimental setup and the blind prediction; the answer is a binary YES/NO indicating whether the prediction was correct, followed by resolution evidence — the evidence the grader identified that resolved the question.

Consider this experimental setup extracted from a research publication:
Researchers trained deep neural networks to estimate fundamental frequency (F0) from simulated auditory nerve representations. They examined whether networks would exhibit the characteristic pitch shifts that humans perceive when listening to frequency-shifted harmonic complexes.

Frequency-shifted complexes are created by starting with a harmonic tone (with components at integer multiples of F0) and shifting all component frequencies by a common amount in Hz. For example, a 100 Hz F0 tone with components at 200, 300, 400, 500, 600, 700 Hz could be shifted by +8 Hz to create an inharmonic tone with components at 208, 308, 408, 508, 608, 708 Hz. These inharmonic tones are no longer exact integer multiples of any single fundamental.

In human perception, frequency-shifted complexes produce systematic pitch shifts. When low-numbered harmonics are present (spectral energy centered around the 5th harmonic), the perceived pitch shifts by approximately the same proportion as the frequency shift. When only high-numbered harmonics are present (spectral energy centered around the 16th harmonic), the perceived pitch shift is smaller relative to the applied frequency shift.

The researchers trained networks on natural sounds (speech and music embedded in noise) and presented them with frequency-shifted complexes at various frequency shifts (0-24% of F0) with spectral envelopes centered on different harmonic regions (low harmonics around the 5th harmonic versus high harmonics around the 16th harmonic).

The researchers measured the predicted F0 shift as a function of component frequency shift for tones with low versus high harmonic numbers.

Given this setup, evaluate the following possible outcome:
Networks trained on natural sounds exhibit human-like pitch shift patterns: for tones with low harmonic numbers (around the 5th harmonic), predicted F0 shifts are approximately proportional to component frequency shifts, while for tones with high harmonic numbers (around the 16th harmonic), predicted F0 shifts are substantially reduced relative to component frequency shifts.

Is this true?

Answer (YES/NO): YES